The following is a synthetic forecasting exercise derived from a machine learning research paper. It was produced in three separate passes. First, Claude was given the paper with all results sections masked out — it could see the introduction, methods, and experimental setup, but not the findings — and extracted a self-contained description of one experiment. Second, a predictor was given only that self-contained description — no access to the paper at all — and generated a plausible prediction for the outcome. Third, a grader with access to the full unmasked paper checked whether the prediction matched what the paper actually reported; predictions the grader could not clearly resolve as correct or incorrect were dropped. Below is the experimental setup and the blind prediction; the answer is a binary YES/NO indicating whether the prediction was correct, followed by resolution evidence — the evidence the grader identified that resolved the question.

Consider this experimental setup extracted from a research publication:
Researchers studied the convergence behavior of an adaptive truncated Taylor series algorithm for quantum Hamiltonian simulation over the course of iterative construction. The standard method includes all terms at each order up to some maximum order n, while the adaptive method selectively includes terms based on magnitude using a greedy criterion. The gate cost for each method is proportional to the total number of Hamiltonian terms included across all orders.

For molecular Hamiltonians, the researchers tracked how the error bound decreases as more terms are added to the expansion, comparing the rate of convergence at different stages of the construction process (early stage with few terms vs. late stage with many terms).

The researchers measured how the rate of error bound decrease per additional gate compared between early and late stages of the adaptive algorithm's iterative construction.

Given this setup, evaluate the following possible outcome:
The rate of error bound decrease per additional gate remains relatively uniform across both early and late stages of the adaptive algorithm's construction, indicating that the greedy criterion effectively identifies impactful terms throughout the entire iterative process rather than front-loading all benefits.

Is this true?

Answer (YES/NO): NO